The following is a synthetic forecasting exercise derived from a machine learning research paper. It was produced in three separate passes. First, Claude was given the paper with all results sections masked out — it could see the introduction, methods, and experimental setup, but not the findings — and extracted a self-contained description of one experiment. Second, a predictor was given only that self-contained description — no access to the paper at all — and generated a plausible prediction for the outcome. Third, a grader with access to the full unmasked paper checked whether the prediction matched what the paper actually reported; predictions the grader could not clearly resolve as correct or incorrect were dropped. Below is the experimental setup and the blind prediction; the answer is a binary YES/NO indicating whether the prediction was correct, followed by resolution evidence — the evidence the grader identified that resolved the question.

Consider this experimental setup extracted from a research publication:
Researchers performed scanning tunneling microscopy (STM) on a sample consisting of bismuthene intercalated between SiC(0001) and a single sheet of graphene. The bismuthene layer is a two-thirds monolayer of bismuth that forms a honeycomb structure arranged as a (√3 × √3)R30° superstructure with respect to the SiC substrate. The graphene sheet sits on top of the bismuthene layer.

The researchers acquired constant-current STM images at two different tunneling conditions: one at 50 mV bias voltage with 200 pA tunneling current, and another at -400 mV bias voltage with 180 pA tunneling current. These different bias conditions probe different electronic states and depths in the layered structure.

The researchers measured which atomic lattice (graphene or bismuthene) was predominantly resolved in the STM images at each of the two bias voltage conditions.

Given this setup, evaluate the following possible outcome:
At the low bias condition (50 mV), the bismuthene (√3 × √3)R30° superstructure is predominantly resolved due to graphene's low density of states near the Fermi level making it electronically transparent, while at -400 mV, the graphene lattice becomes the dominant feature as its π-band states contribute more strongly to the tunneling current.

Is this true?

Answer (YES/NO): NO